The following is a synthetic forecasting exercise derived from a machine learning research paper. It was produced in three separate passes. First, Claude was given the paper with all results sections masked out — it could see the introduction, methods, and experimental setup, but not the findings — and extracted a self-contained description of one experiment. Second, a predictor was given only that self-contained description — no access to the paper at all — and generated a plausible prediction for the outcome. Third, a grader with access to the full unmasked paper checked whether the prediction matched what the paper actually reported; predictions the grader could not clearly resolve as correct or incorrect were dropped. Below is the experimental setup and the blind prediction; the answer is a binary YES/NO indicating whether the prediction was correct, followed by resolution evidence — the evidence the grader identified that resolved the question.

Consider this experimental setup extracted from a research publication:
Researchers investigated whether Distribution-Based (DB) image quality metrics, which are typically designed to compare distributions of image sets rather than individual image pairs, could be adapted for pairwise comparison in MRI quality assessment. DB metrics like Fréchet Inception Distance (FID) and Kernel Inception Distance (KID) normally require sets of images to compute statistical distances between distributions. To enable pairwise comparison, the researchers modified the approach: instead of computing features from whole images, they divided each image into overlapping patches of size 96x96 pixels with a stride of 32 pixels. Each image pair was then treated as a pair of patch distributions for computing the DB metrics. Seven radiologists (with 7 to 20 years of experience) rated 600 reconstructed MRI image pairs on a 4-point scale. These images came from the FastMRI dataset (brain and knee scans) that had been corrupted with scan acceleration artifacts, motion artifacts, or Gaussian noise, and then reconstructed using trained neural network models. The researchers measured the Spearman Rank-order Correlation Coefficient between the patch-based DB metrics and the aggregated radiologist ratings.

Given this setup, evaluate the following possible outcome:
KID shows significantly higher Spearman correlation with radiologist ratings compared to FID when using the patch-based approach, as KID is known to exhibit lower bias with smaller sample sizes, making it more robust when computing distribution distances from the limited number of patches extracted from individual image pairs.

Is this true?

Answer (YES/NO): NO